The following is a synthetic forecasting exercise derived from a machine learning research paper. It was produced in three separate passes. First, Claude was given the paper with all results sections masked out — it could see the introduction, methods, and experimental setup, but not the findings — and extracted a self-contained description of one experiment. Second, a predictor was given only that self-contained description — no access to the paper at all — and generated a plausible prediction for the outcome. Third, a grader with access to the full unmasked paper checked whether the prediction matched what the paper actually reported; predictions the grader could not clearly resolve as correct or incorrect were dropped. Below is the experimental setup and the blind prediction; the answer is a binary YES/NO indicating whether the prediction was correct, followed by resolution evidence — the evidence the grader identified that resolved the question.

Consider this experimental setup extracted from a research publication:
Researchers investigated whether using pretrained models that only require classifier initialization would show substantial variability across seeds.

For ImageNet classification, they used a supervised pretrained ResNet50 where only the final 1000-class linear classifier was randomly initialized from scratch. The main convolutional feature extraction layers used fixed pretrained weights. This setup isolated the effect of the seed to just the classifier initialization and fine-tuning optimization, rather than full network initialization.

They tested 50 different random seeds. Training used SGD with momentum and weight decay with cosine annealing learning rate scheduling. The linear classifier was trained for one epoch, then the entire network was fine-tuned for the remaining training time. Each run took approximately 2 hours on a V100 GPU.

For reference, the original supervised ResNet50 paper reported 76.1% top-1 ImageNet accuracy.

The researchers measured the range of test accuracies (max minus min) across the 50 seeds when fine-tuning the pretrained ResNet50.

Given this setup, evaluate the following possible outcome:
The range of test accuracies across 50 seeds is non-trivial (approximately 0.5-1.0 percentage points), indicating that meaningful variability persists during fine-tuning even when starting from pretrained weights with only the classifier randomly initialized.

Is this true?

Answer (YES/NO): YES